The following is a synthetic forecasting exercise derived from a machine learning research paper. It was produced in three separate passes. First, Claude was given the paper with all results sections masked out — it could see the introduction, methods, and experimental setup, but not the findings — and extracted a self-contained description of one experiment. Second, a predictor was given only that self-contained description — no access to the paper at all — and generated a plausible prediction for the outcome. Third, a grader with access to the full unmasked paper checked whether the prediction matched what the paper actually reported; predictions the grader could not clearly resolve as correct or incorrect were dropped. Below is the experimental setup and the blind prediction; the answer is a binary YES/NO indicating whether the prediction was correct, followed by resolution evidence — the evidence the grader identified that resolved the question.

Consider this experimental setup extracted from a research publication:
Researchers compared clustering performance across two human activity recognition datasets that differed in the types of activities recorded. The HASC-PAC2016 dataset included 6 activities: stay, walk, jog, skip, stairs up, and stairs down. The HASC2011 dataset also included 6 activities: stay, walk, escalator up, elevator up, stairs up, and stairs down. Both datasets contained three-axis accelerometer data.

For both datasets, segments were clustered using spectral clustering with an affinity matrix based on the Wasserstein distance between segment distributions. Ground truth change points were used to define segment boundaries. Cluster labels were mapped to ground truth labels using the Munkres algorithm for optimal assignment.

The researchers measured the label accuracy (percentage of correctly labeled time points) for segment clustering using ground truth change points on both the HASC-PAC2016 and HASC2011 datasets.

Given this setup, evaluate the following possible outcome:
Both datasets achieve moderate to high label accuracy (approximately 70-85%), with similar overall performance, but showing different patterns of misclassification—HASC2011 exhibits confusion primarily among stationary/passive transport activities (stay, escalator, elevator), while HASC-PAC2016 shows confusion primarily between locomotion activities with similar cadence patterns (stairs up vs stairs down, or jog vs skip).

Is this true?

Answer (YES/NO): NO